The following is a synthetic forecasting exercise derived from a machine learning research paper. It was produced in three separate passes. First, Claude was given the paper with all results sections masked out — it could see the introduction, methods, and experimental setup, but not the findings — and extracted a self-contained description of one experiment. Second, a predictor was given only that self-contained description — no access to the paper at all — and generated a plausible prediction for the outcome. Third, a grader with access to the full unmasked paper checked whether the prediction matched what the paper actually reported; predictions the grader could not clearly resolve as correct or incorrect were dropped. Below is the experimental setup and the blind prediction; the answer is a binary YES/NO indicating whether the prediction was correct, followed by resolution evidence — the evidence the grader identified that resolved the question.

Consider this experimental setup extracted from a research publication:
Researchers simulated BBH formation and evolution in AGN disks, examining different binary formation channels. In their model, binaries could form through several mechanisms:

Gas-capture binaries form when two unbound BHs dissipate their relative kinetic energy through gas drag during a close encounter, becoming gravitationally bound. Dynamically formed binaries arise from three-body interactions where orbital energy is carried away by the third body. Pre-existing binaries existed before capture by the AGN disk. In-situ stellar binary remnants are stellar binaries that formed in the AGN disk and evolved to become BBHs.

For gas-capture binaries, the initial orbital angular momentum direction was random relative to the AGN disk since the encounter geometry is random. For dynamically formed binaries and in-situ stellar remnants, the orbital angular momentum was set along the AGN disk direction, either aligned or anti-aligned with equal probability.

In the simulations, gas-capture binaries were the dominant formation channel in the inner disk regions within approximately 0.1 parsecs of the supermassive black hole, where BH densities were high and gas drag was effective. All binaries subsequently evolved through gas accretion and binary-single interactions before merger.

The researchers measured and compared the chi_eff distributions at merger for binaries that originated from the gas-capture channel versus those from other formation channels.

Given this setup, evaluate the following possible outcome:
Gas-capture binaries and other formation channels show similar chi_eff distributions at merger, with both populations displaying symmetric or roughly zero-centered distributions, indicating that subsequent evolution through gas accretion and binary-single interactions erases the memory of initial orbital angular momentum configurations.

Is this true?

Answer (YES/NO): YES